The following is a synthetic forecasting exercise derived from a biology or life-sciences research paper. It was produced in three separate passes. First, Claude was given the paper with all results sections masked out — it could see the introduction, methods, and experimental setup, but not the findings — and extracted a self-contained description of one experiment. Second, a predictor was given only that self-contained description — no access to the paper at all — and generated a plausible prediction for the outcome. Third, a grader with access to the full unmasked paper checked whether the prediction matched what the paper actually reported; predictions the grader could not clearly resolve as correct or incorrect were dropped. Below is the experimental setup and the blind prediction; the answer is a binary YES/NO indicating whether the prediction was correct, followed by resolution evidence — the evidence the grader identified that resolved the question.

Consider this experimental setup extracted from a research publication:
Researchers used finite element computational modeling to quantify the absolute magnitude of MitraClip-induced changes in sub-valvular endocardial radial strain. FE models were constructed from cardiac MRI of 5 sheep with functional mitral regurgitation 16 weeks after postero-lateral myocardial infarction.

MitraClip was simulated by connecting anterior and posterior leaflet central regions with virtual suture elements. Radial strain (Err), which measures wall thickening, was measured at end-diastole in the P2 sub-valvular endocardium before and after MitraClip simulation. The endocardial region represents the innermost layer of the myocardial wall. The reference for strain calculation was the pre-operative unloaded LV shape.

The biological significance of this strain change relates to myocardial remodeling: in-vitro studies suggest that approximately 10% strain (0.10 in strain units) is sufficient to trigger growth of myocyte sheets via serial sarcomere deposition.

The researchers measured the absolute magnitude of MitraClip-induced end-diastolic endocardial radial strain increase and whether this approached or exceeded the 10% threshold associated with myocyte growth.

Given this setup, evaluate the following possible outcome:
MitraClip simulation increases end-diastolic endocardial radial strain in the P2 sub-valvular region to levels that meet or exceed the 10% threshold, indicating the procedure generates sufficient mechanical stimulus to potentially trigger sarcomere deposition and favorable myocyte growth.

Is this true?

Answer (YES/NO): NO